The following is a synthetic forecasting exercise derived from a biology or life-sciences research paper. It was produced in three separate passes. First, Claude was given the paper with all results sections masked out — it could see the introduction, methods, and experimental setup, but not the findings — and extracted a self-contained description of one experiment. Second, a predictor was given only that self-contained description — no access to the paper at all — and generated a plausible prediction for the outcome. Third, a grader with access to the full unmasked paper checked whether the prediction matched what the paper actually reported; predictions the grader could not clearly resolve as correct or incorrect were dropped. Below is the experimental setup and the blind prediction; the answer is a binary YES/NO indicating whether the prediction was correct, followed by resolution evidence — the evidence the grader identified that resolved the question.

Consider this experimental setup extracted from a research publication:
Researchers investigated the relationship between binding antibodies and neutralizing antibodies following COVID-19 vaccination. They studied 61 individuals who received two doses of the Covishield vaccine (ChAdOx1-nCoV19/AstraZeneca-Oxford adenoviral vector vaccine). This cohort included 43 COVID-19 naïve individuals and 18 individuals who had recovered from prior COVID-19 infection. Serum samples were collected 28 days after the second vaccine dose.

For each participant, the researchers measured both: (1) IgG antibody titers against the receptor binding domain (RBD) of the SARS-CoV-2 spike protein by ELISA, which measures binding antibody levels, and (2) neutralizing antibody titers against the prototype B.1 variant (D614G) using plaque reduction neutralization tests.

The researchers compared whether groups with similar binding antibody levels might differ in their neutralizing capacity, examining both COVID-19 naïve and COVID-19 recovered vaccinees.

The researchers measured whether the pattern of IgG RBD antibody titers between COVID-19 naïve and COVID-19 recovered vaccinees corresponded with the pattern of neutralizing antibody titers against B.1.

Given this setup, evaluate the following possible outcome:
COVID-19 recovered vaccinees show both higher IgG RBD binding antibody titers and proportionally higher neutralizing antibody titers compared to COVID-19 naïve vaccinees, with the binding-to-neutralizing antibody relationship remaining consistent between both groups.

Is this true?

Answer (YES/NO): NO